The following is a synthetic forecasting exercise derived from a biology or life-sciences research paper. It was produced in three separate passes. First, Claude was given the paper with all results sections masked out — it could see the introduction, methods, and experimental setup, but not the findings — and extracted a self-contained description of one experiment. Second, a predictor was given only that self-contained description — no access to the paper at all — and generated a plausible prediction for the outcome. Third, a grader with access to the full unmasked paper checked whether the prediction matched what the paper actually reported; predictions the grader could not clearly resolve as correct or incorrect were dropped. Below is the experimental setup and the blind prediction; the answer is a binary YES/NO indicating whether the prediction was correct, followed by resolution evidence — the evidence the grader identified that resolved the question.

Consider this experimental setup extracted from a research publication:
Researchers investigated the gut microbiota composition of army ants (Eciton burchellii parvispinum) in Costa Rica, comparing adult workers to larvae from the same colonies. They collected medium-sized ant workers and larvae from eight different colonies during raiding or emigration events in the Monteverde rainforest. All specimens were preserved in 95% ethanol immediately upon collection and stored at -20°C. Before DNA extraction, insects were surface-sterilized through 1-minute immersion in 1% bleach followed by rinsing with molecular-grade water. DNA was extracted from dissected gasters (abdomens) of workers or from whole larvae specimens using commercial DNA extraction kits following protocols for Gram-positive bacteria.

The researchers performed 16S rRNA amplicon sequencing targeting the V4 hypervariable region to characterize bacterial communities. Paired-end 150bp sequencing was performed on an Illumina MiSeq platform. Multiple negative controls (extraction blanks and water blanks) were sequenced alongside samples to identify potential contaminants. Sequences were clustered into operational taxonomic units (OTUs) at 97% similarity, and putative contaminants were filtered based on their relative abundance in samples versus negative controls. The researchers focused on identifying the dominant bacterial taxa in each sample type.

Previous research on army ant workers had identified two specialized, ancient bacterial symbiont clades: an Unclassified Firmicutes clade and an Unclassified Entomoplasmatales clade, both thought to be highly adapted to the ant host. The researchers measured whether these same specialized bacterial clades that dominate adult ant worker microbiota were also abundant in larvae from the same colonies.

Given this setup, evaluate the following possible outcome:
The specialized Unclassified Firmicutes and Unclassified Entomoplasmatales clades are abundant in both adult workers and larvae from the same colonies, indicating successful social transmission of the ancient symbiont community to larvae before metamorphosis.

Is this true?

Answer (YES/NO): NO